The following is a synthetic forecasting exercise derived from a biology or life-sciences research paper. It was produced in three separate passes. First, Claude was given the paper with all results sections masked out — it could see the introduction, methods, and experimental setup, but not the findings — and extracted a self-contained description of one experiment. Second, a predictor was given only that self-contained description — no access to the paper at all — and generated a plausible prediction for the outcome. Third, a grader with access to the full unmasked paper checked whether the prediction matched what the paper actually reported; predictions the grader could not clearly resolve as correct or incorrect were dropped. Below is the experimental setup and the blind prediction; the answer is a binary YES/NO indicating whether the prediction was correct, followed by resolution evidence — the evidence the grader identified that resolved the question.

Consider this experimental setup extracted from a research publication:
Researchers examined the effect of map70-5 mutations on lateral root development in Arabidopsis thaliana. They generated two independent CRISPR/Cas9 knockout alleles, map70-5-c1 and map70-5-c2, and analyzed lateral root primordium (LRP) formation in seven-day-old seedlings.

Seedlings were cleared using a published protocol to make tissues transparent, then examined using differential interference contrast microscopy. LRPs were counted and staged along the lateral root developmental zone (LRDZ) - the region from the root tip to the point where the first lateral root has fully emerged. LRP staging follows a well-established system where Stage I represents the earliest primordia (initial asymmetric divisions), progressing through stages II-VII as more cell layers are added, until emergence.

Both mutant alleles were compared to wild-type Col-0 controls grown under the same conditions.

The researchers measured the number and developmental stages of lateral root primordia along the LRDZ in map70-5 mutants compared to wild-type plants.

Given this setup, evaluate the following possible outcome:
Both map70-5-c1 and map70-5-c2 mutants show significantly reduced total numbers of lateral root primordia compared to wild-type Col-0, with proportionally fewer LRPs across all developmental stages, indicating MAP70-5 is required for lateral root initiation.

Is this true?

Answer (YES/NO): NO